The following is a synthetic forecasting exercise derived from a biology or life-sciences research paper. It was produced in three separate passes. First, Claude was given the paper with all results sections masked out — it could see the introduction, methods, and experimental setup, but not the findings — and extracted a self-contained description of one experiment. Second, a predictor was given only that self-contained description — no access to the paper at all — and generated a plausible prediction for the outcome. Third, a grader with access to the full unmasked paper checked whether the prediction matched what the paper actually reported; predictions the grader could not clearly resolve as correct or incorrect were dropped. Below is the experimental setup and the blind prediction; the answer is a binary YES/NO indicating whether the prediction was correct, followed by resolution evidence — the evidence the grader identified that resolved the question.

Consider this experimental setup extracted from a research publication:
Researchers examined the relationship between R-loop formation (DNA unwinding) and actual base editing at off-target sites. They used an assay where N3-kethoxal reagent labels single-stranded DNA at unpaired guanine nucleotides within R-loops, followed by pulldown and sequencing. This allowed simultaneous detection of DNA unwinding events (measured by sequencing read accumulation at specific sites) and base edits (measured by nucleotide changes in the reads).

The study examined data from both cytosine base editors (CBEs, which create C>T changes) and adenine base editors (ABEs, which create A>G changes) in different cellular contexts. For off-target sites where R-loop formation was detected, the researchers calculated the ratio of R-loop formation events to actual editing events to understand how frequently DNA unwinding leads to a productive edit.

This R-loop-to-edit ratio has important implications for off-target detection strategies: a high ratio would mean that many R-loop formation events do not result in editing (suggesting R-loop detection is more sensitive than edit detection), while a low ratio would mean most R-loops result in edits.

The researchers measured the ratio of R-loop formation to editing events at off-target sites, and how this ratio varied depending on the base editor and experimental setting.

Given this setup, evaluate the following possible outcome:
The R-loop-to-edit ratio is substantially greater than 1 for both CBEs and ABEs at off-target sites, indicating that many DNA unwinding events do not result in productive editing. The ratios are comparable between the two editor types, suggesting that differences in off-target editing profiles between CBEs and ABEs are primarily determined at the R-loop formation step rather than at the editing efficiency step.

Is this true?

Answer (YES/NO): NO